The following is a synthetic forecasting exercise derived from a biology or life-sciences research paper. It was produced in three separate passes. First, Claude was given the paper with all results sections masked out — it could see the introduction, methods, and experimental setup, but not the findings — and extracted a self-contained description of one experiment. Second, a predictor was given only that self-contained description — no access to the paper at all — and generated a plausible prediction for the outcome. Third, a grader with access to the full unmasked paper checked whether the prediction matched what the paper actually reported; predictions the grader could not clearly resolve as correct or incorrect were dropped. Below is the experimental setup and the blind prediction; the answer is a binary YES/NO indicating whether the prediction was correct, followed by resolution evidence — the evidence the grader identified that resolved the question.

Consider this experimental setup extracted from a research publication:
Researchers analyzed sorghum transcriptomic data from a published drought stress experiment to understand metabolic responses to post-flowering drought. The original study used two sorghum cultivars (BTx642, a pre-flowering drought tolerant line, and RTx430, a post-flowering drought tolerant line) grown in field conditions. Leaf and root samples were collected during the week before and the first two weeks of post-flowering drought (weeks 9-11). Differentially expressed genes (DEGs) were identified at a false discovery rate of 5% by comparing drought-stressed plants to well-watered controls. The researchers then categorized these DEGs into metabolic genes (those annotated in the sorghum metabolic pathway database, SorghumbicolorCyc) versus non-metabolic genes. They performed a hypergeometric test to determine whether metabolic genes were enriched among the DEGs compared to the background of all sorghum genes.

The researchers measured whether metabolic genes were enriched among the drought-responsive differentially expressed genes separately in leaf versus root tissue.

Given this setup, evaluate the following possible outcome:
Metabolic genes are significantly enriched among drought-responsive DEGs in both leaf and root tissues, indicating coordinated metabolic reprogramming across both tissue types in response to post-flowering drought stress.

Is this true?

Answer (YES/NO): YES